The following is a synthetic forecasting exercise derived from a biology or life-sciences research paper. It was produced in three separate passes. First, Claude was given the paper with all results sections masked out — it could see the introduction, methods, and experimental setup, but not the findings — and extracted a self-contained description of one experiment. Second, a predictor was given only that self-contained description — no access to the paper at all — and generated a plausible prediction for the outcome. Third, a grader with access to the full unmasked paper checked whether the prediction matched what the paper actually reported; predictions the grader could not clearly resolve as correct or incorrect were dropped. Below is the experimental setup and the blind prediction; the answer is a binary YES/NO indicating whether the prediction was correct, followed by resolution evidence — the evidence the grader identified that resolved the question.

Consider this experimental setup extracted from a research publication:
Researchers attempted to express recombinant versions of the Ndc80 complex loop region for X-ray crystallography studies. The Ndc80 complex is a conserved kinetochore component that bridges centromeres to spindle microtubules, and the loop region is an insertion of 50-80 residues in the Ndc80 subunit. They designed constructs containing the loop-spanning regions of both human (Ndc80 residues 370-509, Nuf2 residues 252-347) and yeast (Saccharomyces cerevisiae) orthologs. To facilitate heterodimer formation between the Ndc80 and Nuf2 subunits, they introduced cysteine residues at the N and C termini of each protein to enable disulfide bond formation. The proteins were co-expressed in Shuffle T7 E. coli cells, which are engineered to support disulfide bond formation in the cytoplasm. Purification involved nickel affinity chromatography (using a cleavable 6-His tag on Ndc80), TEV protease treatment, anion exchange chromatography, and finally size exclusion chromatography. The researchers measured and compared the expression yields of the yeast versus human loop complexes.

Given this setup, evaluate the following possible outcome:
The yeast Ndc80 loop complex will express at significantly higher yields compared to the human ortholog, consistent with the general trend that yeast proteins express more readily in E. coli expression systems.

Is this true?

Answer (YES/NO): NO